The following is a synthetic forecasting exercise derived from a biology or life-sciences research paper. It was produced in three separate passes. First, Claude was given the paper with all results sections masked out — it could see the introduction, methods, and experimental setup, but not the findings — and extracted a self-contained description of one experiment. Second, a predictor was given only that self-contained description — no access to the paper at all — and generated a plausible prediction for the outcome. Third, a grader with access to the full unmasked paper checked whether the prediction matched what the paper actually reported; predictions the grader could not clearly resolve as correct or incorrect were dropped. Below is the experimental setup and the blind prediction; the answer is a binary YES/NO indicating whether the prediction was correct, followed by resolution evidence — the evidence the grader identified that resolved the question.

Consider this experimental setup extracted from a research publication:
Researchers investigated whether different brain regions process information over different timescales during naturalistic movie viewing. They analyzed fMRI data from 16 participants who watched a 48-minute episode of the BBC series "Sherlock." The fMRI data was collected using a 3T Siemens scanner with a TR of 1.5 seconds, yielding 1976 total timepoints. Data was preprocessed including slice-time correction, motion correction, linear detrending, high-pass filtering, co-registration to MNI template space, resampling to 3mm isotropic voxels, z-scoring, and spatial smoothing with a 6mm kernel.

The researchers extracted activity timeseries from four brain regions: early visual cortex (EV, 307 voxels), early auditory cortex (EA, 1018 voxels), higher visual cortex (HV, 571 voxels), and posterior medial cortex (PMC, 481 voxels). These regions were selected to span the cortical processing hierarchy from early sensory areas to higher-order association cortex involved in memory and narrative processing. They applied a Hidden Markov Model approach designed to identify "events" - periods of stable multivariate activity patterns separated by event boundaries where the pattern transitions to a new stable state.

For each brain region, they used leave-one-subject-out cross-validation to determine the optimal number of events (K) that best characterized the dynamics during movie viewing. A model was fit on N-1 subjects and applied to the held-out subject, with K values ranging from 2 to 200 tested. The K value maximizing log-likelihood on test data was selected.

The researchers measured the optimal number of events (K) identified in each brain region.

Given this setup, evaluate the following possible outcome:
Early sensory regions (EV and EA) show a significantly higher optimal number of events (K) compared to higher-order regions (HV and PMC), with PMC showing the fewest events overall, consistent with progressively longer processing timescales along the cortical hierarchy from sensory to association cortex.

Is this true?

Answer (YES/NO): NO